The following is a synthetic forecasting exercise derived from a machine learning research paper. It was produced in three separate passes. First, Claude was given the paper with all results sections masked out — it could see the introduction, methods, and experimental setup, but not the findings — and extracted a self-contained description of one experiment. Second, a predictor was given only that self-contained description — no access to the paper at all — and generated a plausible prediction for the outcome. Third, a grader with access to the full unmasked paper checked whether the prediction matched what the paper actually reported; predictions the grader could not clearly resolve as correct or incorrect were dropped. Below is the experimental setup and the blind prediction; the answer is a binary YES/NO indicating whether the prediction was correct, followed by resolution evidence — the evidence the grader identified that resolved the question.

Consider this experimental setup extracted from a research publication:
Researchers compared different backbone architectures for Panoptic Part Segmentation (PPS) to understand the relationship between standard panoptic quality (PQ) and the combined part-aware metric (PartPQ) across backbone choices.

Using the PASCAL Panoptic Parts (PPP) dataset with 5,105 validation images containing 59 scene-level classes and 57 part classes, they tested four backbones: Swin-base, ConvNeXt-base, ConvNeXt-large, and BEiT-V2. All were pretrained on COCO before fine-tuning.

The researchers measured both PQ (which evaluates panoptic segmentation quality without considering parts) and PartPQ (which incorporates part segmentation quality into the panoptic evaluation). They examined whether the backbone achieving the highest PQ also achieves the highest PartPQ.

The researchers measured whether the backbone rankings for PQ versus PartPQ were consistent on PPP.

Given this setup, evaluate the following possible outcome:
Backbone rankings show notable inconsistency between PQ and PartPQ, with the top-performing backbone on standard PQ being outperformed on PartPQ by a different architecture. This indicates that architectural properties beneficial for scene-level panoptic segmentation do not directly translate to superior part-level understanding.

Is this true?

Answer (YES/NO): YES